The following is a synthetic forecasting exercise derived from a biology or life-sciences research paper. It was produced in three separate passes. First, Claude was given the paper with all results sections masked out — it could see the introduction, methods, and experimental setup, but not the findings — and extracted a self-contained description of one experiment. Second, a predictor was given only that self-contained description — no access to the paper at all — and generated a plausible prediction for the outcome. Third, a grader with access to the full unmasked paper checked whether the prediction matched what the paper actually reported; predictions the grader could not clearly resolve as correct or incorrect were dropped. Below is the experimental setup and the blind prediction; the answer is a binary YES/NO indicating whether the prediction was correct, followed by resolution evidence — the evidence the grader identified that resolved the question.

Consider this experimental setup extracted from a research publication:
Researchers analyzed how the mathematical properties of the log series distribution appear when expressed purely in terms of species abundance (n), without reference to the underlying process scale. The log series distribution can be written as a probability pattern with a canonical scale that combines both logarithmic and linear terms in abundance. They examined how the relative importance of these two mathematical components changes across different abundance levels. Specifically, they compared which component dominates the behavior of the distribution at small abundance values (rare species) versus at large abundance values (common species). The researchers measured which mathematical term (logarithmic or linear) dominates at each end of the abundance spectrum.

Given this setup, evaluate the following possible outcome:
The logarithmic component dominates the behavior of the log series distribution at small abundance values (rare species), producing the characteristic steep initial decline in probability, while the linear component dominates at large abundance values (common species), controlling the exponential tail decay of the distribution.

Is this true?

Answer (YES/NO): YES